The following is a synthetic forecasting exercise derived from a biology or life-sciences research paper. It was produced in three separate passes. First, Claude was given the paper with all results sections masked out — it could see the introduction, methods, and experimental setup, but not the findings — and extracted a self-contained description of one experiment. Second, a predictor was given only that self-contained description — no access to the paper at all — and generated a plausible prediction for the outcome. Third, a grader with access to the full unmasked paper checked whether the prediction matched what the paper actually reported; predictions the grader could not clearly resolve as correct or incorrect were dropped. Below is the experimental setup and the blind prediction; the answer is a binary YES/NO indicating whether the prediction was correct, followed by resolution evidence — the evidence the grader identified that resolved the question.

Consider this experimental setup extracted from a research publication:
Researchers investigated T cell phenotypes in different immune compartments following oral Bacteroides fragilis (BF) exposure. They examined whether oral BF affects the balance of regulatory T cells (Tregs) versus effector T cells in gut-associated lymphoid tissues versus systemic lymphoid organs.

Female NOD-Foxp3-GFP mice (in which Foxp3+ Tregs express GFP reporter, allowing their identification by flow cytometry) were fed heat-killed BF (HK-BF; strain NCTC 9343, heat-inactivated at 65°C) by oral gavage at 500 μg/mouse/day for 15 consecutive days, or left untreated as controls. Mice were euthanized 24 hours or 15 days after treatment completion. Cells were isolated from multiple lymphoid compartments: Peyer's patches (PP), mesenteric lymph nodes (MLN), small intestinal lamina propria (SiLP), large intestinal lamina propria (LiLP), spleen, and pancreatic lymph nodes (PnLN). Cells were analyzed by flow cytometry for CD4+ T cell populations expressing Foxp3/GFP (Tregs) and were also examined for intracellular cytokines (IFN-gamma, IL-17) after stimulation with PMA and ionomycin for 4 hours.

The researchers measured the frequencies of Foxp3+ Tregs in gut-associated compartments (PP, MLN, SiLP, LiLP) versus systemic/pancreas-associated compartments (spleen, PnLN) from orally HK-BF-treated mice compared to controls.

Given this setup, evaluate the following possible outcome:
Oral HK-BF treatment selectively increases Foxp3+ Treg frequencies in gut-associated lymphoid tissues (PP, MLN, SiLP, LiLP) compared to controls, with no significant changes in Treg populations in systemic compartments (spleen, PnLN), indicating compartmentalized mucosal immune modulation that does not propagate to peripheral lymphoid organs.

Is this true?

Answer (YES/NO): NO